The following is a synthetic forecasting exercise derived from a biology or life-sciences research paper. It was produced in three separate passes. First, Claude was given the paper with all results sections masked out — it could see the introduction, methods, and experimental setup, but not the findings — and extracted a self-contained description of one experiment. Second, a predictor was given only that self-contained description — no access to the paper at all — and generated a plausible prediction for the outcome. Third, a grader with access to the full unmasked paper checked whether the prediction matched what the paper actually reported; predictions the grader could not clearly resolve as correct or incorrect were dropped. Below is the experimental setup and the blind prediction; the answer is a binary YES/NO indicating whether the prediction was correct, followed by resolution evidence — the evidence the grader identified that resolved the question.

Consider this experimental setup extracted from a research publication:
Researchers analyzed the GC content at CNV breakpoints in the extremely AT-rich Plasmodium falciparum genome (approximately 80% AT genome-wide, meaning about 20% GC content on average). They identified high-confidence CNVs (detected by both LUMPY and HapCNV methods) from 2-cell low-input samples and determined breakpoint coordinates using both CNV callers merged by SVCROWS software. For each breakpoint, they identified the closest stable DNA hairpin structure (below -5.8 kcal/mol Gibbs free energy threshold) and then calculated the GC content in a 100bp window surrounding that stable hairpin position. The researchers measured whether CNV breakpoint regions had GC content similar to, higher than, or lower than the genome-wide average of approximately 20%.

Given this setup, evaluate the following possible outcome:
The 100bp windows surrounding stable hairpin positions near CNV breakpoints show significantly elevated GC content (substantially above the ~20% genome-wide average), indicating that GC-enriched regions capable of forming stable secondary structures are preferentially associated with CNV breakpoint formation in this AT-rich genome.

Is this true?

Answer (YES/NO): NO